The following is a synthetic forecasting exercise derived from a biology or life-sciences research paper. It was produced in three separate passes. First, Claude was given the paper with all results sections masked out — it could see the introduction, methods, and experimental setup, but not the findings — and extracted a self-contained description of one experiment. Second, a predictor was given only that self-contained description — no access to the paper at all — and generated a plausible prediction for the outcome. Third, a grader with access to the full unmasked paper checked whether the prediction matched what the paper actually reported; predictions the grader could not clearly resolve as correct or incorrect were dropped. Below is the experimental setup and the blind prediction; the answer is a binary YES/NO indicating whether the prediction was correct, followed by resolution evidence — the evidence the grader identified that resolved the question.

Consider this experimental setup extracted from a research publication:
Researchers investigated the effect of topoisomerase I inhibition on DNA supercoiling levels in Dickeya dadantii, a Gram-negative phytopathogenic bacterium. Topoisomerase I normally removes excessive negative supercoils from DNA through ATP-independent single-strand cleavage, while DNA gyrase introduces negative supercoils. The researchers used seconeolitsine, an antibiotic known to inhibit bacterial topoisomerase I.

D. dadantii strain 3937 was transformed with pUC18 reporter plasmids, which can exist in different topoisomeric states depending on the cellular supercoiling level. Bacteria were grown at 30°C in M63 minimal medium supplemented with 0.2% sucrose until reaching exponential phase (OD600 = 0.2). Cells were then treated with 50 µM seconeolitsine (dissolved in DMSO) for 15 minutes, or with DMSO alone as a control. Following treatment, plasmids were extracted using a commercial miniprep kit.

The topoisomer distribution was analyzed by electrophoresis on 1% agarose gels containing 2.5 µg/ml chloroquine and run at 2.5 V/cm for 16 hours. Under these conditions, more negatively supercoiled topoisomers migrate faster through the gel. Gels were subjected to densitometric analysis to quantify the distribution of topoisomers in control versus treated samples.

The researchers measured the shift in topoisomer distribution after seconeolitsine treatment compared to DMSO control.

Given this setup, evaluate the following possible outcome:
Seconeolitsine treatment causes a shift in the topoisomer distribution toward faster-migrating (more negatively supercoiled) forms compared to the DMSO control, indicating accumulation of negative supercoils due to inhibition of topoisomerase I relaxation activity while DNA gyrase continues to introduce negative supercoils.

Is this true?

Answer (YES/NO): YES